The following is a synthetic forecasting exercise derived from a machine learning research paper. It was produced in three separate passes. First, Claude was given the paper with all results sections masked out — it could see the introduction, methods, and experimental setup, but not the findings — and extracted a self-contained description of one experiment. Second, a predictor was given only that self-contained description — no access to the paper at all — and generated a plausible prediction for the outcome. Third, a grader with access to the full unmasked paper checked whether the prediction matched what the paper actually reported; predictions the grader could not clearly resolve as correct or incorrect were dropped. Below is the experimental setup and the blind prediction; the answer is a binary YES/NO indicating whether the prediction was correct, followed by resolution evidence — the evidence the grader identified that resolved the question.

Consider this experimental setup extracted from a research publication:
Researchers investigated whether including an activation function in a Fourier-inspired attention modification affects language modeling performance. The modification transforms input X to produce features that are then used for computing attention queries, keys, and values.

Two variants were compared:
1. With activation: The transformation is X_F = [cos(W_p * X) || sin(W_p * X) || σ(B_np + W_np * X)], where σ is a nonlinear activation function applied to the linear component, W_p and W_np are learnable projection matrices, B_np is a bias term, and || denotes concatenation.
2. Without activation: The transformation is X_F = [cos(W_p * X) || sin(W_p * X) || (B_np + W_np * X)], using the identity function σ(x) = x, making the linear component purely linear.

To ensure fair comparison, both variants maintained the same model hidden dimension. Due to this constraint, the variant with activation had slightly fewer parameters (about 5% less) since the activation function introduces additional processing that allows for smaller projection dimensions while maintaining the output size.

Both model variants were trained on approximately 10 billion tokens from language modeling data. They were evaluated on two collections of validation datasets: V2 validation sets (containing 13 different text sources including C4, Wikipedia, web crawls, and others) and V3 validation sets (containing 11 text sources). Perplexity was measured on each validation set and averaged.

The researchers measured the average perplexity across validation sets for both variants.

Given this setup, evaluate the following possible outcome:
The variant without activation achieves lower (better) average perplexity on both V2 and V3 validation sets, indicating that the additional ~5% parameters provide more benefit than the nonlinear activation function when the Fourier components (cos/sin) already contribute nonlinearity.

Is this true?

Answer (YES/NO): YES